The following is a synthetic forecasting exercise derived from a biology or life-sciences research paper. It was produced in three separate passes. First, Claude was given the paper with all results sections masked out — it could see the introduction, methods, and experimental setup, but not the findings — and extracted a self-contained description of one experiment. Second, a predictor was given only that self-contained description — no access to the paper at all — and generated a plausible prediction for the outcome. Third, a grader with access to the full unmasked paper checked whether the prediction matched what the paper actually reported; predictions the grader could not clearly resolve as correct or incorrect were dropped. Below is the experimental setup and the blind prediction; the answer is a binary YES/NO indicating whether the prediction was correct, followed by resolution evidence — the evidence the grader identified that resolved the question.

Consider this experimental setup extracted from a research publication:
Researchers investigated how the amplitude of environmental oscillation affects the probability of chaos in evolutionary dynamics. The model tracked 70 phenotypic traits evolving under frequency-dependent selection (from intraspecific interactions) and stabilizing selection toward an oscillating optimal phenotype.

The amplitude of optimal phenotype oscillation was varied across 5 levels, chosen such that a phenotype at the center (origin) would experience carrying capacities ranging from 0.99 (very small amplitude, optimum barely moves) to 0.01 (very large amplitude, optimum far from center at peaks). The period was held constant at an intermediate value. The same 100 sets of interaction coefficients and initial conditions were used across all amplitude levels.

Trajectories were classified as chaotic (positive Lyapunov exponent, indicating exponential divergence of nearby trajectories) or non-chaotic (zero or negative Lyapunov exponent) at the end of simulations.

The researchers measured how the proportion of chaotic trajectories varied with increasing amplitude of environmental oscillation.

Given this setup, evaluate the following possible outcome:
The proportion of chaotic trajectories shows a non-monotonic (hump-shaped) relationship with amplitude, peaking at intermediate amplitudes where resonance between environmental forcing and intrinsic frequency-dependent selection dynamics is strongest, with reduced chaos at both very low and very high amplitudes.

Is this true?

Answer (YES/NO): NO